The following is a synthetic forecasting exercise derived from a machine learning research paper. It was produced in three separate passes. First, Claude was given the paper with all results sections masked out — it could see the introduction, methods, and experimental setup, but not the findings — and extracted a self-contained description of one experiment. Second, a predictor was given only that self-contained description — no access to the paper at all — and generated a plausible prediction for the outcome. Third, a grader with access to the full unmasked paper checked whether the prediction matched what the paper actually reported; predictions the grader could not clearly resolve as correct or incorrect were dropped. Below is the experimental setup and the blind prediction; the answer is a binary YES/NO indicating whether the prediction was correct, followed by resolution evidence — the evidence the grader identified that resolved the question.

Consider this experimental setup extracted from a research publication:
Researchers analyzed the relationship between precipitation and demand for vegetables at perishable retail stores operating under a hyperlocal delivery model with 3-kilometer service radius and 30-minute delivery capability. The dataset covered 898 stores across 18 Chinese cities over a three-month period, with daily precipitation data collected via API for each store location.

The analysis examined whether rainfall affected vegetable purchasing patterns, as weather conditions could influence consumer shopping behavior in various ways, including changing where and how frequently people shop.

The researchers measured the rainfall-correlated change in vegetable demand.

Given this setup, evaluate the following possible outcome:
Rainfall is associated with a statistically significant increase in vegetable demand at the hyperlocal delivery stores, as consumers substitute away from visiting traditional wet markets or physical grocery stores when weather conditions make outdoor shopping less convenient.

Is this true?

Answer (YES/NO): YES